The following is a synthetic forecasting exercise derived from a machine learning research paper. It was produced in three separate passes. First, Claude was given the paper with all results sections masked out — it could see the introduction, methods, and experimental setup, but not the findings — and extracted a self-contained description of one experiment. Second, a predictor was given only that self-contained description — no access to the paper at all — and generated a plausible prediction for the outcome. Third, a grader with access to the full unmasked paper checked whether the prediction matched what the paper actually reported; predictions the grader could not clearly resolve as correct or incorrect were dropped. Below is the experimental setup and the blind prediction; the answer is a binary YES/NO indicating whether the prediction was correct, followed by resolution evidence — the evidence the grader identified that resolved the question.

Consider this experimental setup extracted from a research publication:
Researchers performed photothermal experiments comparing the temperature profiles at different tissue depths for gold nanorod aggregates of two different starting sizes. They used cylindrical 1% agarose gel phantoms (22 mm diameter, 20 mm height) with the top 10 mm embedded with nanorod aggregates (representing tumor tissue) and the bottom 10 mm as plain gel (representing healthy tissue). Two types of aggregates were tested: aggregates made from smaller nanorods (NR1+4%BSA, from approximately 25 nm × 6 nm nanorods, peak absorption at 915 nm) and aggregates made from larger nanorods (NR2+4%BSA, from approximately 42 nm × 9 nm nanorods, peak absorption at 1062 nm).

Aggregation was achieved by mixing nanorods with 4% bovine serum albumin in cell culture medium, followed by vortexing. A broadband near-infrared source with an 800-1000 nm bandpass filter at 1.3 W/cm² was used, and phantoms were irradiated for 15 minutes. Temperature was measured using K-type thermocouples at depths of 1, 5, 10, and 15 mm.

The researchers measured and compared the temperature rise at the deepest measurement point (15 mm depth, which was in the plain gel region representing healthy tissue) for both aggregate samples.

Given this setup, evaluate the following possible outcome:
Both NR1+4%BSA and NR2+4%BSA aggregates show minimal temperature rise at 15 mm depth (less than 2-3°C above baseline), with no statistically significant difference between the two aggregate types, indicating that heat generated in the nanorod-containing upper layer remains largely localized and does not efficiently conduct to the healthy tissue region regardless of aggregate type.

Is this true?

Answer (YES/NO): NO